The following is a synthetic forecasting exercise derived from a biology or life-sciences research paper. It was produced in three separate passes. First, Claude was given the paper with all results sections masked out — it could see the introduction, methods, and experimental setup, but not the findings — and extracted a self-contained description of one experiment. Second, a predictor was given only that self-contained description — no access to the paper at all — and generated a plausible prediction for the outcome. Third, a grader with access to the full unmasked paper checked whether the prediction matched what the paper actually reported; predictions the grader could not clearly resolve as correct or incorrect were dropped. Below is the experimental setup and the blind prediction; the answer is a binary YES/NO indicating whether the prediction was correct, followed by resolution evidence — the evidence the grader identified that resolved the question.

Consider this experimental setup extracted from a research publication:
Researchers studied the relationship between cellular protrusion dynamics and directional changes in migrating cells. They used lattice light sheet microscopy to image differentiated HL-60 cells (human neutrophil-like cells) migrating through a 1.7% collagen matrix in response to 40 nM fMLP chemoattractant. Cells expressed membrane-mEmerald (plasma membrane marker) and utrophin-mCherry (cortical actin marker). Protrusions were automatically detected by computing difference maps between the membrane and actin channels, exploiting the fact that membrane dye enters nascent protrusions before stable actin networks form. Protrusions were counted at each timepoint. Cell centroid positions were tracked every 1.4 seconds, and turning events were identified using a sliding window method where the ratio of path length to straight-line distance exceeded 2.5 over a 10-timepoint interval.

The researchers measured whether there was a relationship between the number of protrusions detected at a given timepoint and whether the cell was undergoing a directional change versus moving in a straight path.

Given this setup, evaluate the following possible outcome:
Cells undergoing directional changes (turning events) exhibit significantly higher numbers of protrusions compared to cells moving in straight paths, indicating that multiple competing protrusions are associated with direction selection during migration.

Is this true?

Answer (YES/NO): YES